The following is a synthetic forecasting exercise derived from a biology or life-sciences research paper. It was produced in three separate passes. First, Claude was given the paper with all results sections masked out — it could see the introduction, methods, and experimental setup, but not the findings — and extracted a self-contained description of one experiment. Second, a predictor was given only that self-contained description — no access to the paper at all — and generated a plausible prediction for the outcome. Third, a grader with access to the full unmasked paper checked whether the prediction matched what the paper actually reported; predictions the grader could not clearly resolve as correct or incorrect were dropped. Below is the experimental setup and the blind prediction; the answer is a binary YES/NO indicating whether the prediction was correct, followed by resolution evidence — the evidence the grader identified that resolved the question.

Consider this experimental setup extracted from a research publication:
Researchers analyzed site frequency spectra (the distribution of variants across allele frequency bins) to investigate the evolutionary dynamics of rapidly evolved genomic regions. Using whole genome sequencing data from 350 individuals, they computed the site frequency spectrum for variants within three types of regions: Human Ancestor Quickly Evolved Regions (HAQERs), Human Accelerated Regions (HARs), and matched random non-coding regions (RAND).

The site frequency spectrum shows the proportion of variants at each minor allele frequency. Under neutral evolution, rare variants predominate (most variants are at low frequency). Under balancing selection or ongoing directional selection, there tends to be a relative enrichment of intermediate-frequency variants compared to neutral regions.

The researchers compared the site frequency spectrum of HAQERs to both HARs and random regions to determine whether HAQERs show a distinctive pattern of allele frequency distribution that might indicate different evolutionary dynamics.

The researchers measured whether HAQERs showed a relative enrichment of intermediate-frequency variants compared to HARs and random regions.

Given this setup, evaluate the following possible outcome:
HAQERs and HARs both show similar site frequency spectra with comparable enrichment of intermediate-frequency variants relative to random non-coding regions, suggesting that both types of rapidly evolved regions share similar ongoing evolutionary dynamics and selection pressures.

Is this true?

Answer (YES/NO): NO